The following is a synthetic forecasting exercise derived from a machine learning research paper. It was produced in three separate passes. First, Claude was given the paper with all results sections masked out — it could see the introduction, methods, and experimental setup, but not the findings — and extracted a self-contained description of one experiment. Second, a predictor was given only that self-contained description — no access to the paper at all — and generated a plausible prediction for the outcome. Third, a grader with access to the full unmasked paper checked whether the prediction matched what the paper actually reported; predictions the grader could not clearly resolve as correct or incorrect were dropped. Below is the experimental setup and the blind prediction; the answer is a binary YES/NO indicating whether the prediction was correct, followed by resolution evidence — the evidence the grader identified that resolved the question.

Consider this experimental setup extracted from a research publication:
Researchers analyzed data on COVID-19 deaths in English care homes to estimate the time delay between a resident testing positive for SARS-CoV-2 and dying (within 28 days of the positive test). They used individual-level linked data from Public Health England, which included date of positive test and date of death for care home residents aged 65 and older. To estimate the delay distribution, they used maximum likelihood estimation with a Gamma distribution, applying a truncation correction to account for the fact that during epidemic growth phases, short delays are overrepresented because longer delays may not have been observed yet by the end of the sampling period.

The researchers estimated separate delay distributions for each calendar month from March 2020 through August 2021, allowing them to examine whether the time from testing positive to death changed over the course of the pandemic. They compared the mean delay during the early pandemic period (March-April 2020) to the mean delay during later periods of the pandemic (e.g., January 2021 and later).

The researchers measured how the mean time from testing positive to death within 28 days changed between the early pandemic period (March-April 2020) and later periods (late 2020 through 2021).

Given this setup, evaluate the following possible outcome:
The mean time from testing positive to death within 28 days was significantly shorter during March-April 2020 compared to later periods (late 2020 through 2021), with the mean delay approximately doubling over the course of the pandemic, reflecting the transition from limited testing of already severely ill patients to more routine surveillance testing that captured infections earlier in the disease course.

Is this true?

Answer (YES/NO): NO